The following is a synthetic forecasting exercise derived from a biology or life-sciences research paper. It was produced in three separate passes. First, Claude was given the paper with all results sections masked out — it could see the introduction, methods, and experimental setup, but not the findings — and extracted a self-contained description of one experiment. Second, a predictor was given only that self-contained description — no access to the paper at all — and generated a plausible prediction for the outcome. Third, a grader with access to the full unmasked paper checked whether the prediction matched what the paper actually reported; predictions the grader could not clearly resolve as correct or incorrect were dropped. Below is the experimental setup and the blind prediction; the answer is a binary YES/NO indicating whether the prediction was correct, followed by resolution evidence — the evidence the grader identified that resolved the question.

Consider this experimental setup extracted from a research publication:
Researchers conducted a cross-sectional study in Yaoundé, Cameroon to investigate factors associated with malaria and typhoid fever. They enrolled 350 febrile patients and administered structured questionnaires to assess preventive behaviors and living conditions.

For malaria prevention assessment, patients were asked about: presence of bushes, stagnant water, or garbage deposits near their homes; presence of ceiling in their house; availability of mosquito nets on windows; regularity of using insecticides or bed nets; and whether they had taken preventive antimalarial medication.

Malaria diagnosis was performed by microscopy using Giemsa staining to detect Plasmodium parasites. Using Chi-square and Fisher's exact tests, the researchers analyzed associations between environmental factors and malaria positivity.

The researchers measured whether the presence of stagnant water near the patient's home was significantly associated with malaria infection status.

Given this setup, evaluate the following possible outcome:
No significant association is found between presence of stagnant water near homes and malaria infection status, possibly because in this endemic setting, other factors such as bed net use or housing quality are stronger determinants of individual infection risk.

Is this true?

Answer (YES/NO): NO